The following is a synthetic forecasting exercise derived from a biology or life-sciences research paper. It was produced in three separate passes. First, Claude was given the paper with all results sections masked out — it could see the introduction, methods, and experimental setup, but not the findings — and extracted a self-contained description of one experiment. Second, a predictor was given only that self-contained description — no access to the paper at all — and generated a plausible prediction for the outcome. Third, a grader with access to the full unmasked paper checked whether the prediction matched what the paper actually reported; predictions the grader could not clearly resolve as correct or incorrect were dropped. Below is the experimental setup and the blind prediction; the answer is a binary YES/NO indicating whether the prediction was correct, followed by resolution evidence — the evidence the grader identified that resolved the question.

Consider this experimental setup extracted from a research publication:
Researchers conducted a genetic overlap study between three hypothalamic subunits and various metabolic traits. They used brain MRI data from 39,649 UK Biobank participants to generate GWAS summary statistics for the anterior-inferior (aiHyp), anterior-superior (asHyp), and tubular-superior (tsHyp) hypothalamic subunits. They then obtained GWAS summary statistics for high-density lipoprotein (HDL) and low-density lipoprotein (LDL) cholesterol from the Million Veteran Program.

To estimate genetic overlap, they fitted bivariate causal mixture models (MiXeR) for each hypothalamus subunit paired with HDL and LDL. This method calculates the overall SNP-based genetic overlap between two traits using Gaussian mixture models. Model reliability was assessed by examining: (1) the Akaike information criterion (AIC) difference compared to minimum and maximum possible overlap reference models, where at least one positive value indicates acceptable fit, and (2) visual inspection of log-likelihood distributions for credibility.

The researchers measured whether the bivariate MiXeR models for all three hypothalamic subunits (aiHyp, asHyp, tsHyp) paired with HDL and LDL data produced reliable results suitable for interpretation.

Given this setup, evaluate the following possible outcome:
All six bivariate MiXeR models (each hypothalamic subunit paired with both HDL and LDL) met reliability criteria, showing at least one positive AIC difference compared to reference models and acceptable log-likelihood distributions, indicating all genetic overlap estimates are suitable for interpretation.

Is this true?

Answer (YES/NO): NO